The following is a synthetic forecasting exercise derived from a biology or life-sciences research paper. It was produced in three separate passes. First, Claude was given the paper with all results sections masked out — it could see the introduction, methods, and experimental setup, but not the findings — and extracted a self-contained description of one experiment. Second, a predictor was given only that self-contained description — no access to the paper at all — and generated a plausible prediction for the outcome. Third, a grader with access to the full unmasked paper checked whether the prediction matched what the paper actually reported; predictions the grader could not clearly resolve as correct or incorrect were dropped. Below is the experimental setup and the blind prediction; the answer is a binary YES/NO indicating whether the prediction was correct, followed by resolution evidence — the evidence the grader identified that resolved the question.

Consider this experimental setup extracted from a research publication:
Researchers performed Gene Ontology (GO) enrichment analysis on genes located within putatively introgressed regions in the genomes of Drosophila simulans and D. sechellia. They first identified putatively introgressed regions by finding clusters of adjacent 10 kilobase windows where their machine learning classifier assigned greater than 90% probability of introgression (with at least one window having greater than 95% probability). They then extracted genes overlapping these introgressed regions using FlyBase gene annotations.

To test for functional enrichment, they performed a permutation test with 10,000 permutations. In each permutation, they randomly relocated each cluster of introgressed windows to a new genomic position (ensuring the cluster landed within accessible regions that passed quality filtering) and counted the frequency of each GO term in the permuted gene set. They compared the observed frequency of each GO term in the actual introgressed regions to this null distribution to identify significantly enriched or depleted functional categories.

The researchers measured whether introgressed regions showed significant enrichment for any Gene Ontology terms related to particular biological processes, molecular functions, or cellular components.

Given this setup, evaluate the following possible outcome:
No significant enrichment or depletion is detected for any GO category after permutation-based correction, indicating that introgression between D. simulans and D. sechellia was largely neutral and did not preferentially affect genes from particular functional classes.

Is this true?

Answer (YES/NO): NO